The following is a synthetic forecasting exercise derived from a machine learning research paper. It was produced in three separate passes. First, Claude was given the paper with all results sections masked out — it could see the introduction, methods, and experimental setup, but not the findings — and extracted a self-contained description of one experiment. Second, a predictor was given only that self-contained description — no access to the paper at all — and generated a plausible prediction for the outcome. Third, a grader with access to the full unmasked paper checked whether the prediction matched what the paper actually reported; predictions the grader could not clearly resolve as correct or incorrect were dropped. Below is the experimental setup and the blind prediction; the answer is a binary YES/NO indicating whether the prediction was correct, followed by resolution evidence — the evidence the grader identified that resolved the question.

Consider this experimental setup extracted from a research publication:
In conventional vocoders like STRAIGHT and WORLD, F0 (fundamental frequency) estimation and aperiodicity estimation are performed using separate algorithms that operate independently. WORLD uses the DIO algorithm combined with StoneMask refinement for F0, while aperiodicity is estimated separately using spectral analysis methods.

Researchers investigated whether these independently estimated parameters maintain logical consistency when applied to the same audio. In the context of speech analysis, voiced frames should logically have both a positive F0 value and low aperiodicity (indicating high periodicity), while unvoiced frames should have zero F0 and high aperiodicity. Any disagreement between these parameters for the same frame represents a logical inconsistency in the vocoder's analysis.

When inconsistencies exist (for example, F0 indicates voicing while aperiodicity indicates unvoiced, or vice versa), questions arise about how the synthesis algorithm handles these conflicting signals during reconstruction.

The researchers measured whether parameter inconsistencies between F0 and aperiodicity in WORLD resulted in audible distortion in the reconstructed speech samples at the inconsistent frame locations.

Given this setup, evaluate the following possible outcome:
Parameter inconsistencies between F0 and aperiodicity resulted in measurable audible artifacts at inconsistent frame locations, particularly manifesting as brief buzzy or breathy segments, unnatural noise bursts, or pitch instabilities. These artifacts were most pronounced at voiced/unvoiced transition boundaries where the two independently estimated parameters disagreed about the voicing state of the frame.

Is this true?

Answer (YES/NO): NO